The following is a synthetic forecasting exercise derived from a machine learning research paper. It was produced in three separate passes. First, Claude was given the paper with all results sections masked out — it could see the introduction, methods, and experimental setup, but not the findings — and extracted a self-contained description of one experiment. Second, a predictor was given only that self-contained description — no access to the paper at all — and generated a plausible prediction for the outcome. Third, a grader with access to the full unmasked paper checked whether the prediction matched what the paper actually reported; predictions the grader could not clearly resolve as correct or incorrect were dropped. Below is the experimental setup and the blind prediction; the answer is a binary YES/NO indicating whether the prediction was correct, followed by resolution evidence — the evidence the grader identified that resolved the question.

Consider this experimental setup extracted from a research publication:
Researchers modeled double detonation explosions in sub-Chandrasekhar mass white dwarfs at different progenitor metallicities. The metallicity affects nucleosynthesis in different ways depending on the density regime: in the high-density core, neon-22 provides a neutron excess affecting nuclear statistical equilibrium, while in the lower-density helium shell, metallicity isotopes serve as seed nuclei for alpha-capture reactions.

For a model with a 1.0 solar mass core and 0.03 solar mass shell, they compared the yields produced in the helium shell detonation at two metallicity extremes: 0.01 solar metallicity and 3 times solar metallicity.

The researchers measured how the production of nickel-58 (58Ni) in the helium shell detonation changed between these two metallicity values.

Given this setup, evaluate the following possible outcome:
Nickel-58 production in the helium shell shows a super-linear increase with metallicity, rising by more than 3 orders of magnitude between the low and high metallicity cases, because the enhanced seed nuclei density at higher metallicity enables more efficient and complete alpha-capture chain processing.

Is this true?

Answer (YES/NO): NO